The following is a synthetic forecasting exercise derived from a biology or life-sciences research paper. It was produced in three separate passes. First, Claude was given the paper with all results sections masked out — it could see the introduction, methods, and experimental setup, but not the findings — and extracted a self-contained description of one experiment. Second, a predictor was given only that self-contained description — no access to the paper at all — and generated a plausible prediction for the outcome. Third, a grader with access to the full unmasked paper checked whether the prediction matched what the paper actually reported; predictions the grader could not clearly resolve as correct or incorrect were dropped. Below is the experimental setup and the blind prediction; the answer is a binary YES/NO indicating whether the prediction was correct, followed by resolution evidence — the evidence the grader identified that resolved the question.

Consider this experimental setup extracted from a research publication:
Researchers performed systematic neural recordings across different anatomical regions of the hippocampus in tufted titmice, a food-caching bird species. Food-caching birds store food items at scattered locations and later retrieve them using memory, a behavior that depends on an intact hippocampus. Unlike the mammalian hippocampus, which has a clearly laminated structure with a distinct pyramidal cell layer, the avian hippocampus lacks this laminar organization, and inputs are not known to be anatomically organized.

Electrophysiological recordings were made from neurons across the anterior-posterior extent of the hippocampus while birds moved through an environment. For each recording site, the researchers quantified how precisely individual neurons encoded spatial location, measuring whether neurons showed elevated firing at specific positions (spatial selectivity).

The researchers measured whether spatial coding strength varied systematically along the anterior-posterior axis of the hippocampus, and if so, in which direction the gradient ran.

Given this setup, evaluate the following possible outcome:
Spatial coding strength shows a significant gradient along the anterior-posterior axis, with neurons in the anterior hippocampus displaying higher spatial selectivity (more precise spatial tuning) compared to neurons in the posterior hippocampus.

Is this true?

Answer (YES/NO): YES